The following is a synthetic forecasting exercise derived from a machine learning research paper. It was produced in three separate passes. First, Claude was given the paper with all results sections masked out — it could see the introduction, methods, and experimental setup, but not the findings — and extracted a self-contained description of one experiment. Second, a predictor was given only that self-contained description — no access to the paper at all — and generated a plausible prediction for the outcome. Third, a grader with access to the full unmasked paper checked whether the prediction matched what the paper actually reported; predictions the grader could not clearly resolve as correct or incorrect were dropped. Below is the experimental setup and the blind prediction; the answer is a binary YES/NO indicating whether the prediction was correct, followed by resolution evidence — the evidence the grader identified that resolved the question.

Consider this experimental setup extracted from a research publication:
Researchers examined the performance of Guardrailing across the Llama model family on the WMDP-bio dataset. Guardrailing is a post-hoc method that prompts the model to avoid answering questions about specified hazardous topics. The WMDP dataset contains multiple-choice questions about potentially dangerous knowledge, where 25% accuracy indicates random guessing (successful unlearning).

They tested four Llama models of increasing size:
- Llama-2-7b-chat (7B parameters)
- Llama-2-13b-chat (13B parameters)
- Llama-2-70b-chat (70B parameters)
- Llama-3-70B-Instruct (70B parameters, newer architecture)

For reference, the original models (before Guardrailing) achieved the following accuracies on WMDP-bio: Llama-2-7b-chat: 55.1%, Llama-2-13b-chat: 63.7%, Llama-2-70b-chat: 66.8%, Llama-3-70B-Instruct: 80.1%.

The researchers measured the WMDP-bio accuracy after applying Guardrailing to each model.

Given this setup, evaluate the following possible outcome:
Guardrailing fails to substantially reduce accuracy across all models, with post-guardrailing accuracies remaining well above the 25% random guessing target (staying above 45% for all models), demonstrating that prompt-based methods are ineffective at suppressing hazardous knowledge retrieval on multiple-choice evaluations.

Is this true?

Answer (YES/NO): YES